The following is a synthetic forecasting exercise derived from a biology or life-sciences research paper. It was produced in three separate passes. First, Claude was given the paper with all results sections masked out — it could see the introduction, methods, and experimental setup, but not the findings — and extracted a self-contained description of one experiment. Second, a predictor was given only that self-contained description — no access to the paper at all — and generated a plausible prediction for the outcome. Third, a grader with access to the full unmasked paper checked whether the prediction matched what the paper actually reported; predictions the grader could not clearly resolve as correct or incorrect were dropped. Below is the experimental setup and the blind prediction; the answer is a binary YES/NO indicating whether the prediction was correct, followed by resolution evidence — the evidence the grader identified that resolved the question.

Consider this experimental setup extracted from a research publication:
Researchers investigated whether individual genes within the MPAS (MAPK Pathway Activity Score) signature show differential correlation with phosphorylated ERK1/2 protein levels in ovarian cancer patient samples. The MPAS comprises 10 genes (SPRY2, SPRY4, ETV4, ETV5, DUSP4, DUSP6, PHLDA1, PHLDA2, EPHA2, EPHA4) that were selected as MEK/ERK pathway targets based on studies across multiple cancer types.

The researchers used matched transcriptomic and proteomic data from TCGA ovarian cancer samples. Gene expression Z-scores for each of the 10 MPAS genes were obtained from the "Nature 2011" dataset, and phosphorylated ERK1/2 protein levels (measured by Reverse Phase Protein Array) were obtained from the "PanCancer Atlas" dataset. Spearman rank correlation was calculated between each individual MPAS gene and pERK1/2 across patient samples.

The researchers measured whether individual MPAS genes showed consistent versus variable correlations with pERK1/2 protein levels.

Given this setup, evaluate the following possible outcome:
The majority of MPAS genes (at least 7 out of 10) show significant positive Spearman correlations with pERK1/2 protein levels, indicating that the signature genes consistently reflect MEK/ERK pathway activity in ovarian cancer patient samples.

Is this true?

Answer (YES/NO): NO